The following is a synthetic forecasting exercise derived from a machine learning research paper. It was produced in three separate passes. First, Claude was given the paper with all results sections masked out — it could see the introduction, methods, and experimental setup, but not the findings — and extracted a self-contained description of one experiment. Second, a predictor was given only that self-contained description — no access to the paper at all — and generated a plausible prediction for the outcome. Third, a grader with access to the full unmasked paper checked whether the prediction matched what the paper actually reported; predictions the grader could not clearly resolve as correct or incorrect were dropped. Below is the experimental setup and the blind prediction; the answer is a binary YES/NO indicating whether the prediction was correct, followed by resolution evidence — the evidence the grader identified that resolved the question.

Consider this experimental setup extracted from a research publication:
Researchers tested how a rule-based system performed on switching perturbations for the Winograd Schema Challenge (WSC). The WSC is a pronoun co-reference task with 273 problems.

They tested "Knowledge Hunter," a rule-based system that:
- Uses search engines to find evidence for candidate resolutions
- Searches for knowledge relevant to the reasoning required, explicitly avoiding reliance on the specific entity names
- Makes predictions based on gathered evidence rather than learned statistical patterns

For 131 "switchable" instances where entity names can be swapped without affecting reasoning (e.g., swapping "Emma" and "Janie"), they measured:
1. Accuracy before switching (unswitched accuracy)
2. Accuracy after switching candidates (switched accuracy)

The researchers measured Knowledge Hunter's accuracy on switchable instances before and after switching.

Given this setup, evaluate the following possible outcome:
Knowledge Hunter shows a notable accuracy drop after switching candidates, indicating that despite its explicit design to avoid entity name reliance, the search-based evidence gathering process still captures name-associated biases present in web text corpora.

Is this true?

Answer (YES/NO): NO